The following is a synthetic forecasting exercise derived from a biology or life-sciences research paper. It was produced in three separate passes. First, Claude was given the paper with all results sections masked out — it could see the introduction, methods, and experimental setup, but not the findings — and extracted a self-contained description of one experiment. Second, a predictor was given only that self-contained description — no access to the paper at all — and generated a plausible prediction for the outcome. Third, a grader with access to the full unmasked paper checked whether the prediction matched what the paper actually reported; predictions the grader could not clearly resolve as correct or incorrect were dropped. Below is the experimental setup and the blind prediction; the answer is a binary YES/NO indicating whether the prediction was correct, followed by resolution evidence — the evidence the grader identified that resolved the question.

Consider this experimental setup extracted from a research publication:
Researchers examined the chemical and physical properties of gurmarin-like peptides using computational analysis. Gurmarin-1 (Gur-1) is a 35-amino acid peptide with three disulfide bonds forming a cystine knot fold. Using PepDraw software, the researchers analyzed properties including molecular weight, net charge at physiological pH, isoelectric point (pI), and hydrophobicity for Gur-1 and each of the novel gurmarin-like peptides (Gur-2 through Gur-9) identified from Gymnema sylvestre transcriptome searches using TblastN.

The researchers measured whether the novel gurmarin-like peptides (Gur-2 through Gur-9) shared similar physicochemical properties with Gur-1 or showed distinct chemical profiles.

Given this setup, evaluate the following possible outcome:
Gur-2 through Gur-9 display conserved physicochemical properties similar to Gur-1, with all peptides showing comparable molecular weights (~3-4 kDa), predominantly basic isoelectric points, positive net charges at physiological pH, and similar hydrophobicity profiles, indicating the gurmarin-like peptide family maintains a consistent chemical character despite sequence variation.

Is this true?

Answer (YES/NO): NO